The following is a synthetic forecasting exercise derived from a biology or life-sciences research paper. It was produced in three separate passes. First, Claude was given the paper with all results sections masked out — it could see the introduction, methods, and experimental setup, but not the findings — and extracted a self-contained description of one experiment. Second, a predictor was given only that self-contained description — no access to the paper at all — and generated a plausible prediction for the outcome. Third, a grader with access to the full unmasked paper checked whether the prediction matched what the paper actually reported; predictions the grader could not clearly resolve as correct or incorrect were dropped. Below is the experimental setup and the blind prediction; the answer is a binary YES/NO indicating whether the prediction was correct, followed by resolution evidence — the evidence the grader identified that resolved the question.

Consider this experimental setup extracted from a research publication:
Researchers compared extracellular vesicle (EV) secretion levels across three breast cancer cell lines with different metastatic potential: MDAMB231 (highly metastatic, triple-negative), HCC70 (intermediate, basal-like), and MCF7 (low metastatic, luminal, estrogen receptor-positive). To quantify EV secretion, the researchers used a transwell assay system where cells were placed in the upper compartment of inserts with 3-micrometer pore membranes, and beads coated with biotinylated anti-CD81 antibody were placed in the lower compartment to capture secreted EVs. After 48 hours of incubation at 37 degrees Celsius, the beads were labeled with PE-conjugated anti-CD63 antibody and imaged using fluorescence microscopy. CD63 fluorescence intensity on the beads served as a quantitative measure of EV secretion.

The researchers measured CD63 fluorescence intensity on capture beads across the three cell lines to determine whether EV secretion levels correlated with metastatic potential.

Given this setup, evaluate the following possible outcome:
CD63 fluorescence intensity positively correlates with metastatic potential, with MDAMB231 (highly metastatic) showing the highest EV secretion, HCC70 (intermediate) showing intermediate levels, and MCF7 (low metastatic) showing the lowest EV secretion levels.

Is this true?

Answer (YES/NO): NO